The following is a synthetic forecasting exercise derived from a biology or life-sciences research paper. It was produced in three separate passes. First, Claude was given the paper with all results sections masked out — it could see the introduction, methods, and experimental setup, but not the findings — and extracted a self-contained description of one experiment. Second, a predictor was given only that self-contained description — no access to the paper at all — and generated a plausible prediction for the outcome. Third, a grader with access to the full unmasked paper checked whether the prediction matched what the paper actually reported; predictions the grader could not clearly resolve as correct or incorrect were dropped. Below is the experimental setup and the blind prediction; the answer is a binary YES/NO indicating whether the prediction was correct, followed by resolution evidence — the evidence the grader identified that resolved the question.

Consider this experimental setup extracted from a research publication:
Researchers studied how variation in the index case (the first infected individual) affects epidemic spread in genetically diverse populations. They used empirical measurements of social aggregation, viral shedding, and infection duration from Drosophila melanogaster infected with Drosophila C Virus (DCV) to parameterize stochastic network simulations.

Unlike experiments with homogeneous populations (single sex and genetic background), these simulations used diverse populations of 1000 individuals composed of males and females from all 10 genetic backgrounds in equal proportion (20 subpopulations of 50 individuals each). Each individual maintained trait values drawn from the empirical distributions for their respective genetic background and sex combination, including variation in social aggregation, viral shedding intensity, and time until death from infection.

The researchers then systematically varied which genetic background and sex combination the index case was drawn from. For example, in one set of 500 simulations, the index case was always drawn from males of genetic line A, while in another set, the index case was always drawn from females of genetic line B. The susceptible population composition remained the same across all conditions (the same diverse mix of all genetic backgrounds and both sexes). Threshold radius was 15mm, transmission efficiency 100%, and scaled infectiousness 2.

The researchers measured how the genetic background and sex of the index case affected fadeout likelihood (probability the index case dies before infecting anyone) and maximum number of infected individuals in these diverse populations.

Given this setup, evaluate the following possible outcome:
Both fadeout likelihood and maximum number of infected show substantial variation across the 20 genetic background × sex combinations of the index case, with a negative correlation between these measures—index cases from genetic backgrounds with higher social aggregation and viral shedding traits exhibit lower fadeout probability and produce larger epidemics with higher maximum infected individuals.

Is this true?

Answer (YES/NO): NO